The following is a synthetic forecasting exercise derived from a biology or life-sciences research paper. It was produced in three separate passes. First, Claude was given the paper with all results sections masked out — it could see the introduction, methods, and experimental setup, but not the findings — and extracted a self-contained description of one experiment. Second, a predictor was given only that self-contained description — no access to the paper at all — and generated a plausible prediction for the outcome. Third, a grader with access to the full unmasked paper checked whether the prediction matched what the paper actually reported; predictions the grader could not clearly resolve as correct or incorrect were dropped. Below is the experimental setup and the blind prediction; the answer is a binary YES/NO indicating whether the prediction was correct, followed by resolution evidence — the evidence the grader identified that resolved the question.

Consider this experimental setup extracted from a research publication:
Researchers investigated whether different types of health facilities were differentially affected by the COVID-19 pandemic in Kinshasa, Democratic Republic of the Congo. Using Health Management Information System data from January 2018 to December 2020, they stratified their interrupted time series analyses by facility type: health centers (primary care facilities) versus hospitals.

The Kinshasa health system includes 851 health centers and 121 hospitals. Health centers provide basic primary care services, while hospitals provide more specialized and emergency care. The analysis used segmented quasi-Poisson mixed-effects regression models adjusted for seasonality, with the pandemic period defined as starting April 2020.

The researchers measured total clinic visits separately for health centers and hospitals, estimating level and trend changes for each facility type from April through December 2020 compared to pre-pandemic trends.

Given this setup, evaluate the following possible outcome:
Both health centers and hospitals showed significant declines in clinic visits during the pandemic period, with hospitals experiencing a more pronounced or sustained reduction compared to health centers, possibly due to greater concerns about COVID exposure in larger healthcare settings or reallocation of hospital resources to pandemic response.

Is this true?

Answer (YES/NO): YES